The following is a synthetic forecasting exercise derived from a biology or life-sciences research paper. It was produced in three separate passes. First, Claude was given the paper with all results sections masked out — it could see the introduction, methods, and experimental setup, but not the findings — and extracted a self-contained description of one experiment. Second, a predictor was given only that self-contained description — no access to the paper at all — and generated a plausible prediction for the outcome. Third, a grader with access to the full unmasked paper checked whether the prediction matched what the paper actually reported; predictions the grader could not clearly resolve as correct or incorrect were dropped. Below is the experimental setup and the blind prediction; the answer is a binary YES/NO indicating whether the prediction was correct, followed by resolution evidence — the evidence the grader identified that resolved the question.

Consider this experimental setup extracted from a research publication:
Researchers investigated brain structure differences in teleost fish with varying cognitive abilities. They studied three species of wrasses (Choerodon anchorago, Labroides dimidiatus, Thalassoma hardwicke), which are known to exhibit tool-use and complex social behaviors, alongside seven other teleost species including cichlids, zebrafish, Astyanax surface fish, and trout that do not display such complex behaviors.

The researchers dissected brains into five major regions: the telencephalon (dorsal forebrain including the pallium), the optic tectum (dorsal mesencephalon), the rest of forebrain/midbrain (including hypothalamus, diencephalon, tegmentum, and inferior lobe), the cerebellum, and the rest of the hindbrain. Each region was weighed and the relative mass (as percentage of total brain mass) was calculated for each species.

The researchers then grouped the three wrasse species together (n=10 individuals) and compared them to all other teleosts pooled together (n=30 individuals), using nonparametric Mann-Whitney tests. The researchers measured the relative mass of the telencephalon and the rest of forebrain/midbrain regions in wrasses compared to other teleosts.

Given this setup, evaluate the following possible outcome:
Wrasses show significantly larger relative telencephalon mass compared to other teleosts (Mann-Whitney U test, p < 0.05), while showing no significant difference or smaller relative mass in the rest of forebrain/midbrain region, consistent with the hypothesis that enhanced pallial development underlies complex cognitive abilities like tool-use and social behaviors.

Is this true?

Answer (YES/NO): NO